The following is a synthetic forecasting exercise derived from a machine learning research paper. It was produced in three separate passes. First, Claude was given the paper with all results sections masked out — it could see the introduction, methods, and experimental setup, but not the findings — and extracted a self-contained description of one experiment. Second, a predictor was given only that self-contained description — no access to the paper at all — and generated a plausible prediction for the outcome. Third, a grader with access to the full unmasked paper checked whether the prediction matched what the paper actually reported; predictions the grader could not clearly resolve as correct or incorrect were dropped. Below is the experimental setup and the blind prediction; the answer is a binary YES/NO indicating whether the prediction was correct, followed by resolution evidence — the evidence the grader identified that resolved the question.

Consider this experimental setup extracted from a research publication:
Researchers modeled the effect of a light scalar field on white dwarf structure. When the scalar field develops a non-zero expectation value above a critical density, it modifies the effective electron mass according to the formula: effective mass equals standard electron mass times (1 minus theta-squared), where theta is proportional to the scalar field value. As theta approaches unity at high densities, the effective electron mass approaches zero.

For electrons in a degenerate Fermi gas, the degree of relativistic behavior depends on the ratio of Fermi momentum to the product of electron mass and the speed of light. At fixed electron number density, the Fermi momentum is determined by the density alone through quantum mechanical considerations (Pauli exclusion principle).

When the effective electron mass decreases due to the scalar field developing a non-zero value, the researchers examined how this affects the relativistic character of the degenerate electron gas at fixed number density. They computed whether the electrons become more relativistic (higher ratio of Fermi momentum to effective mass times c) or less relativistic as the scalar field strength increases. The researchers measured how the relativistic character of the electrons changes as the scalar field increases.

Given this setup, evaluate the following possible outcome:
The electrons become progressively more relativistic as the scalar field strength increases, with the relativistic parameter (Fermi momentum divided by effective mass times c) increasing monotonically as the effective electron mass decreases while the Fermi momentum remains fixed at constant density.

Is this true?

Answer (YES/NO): YES